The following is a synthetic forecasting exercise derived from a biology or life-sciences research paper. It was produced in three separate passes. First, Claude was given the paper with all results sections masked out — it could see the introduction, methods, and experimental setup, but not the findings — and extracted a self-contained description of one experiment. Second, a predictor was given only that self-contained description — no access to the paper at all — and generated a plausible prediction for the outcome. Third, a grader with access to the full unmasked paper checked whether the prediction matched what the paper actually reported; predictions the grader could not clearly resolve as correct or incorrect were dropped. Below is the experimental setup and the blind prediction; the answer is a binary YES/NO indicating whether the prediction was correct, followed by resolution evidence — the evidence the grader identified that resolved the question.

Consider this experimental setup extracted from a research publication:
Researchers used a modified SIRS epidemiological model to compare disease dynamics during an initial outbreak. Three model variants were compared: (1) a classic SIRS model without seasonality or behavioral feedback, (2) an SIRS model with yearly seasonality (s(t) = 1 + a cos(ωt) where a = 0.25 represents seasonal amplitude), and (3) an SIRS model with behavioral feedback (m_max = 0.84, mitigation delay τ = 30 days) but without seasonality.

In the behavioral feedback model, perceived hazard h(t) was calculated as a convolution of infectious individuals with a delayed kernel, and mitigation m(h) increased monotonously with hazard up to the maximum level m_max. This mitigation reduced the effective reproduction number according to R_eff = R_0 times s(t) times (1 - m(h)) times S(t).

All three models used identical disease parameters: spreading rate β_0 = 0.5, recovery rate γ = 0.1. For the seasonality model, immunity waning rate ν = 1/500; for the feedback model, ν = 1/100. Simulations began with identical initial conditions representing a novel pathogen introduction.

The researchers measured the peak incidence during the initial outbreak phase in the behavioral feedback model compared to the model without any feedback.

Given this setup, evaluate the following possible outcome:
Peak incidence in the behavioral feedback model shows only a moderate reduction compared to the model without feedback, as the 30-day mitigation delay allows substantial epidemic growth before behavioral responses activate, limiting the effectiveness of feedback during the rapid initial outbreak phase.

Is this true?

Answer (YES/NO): NO